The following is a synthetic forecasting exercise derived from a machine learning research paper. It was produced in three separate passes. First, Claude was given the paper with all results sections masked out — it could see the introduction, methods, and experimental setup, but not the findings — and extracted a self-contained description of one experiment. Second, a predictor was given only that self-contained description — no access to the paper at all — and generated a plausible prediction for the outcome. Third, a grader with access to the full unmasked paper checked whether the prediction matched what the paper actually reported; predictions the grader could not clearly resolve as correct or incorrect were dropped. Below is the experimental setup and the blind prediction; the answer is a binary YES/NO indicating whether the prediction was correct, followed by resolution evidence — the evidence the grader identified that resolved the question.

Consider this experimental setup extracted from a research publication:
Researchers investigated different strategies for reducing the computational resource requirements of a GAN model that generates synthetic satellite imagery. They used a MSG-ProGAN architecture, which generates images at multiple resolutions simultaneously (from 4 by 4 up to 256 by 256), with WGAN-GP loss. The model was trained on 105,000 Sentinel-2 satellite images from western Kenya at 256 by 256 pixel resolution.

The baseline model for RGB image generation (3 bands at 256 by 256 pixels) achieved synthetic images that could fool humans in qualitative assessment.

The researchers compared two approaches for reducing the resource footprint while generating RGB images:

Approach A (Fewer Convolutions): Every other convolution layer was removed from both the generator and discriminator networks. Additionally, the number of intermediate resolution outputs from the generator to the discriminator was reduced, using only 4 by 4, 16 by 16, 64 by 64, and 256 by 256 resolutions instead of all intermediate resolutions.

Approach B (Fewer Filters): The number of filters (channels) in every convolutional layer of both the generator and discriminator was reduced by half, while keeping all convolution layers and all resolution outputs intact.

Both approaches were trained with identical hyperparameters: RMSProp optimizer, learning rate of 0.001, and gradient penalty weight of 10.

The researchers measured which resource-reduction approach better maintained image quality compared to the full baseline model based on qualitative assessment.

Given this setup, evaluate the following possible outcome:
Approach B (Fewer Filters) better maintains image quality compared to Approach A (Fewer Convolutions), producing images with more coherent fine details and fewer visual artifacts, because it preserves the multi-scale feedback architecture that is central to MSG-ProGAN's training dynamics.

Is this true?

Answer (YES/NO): YES